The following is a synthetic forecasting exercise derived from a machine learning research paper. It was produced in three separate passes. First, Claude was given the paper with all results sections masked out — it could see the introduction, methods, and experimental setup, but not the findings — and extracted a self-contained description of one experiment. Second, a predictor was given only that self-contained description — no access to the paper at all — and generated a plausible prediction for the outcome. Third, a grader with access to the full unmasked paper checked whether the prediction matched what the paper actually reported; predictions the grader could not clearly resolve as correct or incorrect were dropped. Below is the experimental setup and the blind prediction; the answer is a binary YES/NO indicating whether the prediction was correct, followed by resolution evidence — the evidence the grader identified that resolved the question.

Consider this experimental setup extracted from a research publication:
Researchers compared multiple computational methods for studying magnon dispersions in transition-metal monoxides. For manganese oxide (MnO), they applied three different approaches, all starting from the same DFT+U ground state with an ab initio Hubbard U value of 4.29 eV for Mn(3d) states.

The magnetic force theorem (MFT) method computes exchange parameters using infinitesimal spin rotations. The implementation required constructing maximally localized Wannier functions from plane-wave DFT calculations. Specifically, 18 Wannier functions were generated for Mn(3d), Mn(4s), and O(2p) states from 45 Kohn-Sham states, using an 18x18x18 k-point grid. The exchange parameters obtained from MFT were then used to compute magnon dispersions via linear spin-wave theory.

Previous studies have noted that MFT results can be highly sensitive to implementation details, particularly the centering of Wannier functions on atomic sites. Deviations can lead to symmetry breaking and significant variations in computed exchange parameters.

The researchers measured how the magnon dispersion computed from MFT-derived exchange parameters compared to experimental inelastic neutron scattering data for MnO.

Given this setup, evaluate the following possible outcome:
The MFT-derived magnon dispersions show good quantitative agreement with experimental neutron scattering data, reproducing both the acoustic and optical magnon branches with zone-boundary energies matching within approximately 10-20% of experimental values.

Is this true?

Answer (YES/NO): NO